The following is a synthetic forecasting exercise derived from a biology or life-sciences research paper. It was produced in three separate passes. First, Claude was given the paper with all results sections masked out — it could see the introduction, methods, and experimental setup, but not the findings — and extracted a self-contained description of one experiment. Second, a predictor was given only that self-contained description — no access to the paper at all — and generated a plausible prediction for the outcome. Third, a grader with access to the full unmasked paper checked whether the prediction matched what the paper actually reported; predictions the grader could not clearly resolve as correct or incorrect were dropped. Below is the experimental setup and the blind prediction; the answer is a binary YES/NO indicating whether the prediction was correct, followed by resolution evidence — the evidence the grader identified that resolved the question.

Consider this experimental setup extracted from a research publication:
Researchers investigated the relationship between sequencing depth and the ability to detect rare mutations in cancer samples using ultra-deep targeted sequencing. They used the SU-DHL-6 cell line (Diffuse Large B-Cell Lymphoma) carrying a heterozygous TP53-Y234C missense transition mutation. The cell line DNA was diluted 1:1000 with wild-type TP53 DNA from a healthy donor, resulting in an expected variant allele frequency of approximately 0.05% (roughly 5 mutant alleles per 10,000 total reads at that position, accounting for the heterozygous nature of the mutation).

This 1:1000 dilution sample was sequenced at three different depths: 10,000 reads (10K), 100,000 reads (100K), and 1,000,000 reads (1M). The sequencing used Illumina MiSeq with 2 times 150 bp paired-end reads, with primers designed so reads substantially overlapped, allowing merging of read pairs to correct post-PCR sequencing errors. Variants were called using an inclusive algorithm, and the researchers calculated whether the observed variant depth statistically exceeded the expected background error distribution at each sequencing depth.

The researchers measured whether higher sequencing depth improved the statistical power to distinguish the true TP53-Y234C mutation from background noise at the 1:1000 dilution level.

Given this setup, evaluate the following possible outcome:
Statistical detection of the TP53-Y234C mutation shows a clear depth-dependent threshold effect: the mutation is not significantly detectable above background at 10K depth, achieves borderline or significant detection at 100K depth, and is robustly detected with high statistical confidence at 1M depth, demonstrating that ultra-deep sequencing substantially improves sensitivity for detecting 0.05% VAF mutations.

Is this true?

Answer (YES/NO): NO